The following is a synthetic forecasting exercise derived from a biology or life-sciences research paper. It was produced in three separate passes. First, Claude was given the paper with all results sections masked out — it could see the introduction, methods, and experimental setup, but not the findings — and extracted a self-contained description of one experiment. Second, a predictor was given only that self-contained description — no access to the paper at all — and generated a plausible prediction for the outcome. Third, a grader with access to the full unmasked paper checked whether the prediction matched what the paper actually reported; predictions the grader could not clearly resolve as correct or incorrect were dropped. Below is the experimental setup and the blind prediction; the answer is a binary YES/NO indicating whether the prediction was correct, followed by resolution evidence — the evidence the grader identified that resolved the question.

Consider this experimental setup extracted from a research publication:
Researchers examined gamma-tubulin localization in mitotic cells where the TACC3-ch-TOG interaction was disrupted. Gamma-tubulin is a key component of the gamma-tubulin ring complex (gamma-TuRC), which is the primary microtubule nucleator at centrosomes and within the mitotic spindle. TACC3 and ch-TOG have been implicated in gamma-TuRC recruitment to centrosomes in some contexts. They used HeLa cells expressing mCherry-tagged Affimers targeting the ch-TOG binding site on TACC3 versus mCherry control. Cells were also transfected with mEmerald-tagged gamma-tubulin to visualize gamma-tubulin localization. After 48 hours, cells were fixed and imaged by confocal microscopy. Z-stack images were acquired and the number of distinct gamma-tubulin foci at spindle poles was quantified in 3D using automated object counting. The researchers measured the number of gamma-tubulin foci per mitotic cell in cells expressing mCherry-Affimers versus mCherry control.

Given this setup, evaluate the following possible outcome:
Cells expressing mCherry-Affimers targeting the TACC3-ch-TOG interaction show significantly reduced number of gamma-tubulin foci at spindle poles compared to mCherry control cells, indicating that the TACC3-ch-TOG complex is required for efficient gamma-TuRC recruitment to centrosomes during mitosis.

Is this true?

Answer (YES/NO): NO